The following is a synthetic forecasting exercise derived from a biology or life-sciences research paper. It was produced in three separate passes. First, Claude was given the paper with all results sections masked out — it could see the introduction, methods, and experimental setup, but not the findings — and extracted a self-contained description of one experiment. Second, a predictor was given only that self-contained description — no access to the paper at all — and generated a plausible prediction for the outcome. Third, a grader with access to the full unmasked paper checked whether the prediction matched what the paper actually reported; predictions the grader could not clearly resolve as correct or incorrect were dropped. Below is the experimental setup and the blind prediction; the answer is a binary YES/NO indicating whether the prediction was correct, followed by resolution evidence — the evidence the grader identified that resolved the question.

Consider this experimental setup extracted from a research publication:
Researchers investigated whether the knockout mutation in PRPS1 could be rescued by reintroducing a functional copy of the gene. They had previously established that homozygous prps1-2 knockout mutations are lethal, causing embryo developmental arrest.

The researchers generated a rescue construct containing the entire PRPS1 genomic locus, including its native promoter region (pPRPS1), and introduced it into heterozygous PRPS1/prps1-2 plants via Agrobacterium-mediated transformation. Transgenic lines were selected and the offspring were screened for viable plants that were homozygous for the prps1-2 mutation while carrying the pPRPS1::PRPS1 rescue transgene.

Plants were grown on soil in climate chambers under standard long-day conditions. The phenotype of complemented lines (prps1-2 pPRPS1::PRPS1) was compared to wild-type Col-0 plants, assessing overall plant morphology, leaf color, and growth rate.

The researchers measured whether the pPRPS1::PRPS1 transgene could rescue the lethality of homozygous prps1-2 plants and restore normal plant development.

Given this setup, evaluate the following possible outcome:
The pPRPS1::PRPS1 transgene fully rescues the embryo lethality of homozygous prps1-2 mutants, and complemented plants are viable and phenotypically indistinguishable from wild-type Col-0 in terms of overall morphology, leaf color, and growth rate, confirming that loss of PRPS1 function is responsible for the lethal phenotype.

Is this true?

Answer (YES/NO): YES